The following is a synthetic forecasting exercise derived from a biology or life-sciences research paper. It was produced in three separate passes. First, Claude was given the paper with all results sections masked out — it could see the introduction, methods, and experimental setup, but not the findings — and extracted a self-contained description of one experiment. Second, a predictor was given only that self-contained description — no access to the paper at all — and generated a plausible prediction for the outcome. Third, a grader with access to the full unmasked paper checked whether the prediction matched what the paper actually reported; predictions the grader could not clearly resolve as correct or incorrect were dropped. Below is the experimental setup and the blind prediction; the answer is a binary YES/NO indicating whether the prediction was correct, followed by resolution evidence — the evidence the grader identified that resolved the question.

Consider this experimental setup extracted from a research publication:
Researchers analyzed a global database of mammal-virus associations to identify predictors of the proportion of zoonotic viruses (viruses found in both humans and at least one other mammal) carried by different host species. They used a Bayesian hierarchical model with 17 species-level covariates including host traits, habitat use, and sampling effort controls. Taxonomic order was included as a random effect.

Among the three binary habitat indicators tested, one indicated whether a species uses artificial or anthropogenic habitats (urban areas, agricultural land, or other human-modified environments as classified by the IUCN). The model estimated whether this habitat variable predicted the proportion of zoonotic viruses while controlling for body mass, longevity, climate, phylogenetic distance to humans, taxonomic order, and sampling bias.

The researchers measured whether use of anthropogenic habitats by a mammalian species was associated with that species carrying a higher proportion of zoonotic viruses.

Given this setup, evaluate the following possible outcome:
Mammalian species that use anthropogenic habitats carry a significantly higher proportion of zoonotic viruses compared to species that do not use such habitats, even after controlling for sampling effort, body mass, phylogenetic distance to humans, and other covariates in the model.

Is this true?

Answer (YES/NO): NO